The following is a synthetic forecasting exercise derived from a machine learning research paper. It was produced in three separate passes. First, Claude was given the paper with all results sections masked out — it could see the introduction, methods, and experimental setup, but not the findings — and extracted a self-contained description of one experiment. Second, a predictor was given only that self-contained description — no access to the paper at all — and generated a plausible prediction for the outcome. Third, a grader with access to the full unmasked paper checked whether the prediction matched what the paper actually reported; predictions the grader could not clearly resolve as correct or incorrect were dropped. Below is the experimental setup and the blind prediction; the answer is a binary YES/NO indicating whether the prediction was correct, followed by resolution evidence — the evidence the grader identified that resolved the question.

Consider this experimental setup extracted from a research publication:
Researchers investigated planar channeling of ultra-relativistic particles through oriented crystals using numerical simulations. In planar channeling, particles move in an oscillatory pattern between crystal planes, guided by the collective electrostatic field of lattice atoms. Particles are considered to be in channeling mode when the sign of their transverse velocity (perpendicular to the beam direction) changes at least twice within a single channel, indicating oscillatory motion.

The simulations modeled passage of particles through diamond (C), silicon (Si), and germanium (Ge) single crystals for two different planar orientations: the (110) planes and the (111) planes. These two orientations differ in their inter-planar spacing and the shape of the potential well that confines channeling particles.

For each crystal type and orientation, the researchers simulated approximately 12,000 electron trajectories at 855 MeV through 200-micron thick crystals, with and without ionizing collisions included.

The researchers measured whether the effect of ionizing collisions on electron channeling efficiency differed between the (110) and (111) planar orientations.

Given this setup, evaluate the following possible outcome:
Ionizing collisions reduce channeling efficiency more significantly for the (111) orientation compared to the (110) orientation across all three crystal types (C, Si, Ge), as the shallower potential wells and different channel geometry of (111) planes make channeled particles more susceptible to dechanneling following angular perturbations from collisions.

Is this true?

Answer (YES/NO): NO